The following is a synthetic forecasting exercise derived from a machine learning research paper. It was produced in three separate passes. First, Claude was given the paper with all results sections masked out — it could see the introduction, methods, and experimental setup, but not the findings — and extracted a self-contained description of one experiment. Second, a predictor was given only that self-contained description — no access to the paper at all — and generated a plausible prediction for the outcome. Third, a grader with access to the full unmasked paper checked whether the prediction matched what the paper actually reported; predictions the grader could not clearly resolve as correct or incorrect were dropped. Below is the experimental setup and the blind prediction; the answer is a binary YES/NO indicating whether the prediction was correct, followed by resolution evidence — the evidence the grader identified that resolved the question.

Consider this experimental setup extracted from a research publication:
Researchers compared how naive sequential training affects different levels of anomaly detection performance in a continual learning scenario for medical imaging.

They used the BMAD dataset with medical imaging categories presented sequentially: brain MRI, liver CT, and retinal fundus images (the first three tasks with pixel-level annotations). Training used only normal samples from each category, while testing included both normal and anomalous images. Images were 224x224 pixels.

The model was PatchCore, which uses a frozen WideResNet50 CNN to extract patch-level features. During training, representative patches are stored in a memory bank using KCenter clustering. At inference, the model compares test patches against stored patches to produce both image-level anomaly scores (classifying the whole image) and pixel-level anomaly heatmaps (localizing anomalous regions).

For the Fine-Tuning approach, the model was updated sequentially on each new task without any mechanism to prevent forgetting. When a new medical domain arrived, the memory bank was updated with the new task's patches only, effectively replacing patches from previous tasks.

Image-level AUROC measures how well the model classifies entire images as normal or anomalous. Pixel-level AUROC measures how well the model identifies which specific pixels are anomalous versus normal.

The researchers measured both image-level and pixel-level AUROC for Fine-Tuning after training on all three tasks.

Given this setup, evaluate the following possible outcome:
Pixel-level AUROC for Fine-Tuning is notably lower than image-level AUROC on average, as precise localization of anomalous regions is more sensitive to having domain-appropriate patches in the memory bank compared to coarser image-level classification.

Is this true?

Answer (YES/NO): YES